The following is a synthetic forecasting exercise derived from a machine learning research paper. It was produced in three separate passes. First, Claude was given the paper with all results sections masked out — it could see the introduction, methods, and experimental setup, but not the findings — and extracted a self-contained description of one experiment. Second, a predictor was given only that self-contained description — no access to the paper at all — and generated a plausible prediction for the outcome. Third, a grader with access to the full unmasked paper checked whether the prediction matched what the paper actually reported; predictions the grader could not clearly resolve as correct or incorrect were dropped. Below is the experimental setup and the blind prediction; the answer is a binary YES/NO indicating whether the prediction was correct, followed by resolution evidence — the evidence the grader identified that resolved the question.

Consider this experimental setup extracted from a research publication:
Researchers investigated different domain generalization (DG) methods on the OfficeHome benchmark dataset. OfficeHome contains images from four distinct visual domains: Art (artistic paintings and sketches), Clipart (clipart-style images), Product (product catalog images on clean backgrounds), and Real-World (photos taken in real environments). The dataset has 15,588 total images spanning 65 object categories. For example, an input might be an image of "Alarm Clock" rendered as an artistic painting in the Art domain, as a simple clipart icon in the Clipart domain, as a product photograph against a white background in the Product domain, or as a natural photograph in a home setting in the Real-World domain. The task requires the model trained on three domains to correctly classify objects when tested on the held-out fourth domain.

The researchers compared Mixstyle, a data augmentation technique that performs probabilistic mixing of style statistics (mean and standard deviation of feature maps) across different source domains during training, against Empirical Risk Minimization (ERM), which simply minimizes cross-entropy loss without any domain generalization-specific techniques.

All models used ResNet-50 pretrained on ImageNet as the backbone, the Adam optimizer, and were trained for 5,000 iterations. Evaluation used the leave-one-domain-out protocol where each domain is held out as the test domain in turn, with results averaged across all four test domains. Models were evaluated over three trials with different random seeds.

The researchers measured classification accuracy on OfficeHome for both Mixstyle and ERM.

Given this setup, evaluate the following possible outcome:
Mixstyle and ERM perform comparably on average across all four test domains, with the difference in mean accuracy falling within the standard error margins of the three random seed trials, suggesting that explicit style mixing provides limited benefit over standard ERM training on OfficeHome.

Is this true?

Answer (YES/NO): NO